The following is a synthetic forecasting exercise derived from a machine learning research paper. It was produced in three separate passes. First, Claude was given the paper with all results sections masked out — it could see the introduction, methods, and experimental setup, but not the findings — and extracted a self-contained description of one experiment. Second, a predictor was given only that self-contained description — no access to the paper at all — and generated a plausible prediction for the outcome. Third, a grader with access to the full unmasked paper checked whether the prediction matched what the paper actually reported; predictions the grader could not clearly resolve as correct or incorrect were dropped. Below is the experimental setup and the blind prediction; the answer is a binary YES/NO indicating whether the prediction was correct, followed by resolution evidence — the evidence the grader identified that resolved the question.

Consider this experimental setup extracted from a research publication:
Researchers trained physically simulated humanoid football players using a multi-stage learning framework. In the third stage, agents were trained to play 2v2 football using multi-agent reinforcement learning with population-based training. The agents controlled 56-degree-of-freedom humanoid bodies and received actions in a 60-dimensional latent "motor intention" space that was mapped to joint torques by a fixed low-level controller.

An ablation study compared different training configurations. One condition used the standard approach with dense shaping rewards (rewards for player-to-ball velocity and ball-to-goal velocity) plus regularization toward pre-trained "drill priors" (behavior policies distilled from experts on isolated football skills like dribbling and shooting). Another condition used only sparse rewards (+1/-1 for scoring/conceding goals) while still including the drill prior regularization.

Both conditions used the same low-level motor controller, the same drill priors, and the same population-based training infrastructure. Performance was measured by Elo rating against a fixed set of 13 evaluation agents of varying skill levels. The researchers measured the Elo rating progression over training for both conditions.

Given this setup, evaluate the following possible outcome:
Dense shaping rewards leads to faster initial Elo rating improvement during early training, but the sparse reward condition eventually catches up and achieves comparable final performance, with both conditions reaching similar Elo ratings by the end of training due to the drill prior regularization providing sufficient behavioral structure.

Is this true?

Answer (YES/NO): NO